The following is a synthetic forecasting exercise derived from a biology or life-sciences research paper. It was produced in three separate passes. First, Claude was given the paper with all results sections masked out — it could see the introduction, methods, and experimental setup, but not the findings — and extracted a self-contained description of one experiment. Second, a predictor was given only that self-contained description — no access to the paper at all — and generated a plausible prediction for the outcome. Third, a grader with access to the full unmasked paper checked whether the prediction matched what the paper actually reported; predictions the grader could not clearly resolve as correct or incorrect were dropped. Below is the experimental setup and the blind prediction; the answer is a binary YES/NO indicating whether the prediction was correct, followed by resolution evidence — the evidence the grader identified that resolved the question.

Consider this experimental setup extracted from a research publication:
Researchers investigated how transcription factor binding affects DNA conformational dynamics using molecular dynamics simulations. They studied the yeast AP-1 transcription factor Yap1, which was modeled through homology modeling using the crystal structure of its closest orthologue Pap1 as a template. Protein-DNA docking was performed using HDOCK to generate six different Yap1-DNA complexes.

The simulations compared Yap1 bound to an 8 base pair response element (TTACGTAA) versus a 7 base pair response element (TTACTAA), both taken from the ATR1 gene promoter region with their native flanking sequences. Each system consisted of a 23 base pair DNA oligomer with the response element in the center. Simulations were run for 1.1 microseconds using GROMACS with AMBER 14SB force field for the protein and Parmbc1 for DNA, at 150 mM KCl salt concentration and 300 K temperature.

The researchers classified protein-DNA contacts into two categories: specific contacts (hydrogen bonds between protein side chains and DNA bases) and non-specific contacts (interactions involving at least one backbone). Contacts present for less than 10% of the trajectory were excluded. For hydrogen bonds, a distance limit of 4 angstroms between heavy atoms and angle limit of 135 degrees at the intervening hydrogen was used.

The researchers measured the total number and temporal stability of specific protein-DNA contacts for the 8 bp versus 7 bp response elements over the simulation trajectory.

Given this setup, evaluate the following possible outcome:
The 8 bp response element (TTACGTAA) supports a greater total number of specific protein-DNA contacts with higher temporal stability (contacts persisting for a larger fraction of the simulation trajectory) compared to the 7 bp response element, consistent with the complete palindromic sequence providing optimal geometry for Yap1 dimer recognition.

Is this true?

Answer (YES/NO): NO